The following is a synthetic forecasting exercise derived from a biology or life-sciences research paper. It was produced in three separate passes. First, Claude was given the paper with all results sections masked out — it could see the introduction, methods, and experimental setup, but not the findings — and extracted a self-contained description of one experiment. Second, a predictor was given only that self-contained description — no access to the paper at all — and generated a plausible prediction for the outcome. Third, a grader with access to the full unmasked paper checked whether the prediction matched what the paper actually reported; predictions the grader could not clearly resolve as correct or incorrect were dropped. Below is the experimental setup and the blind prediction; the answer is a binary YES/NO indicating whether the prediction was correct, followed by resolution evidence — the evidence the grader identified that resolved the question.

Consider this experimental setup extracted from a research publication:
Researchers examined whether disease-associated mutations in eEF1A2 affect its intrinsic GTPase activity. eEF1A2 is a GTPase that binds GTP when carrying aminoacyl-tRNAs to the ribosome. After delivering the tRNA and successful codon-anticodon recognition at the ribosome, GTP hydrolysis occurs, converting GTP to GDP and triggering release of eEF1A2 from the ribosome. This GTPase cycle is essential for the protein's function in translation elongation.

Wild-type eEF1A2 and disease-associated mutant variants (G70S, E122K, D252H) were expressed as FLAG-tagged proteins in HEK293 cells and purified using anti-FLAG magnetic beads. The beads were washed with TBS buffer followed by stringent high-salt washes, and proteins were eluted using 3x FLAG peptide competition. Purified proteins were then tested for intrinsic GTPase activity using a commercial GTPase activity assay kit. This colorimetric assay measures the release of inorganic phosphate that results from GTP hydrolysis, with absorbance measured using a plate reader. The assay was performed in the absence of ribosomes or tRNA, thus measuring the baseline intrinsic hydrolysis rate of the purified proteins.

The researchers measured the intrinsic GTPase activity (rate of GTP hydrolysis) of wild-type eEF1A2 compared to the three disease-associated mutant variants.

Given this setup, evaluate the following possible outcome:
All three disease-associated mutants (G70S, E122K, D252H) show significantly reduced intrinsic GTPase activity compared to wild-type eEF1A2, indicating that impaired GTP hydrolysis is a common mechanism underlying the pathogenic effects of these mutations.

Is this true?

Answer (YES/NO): NO